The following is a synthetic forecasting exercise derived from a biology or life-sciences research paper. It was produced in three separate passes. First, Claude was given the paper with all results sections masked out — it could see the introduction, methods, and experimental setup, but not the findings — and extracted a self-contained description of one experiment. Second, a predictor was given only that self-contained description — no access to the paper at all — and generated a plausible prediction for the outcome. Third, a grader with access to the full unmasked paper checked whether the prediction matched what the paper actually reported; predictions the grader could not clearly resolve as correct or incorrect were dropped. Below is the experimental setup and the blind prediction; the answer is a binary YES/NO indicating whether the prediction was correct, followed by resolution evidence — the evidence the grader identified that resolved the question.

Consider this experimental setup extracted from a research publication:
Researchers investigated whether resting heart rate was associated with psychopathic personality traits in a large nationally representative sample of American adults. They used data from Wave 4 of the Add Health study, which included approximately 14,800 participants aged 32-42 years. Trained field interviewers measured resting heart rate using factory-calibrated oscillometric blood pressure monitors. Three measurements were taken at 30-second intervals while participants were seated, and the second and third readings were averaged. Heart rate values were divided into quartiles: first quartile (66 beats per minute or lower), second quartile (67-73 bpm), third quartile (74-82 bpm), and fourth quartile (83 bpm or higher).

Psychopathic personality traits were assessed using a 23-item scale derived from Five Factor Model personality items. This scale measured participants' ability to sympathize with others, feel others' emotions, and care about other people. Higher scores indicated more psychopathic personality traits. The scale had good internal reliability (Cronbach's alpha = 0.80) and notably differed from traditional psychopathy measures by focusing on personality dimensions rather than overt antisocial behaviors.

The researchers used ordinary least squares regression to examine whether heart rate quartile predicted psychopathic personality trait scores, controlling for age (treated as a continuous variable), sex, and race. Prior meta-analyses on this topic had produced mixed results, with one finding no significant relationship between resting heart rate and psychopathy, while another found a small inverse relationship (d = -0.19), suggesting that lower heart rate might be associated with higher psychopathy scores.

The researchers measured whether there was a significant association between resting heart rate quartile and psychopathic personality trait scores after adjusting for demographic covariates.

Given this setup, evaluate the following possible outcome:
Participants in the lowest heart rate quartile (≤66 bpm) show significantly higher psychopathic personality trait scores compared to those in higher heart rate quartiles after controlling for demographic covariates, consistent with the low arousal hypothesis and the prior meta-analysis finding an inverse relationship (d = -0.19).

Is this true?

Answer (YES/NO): NO